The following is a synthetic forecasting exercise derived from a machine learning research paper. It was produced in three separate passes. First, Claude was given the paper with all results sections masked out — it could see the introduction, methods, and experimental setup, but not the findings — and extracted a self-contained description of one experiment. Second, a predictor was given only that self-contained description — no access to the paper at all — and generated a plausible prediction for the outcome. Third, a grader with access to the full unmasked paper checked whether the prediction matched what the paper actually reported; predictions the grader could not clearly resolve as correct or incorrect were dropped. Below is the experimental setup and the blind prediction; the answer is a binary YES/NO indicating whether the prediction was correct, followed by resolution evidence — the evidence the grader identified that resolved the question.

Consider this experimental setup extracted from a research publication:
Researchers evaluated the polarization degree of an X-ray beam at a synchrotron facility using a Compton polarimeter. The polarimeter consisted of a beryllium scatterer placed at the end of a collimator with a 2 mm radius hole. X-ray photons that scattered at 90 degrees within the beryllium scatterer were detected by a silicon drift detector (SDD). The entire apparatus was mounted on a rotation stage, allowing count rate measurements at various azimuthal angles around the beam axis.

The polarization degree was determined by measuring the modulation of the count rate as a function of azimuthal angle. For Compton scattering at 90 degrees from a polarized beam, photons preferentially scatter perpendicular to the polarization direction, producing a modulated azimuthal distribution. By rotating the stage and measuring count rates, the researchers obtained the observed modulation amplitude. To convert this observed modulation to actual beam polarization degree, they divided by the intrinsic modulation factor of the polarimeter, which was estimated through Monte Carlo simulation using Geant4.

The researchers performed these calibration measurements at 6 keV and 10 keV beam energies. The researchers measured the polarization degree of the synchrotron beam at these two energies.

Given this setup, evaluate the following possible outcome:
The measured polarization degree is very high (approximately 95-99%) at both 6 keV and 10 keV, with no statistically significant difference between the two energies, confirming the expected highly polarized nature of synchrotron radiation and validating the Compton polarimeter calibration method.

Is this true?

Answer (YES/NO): NO